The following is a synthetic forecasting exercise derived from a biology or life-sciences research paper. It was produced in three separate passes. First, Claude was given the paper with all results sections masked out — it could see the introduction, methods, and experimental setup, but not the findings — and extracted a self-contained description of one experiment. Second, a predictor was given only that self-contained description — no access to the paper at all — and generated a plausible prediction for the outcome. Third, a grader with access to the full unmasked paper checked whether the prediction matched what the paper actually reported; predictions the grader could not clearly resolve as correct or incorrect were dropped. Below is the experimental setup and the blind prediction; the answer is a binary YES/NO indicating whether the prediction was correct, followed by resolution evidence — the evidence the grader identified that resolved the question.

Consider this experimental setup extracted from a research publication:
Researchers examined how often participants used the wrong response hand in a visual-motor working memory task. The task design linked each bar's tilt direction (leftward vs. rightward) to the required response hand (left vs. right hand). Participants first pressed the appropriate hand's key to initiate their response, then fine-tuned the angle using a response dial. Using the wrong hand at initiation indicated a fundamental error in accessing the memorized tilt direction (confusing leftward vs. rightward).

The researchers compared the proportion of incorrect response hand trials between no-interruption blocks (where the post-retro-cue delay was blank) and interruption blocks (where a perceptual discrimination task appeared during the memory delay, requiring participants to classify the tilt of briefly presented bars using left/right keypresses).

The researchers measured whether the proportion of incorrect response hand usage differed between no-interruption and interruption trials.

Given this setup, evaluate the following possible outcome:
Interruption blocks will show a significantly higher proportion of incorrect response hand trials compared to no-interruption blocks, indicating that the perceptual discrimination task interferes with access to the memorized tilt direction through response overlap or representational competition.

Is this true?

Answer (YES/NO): NO